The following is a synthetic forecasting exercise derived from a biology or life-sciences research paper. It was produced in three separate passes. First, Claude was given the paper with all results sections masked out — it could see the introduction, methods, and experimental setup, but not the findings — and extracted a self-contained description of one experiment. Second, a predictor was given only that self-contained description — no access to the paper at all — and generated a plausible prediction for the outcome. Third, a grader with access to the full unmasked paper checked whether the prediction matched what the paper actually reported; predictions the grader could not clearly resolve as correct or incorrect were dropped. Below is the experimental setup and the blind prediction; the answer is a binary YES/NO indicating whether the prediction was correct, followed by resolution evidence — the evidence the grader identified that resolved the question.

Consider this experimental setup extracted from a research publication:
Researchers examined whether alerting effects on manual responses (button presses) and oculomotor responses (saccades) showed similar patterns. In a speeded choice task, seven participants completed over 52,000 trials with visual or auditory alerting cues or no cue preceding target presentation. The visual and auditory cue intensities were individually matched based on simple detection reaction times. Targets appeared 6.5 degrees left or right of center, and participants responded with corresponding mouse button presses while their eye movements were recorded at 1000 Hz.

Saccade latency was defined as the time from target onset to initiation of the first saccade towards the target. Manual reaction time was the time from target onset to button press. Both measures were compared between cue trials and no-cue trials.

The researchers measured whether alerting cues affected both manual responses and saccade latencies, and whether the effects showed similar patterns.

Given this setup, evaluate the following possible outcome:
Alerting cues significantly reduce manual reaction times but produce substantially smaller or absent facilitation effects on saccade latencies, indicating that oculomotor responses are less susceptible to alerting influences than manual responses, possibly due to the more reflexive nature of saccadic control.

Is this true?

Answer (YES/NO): NO